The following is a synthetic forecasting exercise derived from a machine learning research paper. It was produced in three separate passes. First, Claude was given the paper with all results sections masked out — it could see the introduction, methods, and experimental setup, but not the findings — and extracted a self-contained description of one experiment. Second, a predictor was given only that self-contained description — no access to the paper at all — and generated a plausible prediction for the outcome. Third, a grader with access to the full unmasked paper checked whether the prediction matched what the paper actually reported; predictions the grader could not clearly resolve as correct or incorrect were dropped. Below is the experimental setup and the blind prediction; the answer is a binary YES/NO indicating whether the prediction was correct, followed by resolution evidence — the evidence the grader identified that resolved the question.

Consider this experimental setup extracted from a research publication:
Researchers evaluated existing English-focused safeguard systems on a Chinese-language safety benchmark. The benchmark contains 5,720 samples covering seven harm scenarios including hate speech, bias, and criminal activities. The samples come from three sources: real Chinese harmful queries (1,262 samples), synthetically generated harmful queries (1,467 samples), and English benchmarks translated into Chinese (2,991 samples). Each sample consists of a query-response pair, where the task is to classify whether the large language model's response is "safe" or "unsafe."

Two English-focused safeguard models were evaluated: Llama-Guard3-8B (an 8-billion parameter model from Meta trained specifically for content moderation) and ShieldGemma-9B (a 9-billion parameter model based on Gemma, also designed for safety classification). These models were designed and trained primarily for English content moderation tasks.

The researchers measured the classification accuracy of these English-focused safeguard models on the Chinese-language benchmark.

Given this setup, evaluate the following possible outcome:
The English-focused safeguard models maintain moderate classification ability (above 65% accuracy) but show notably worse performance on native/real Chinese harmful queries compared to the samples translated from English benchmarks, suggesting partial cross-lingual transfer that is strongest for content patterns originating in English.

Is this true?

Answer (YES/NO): NO